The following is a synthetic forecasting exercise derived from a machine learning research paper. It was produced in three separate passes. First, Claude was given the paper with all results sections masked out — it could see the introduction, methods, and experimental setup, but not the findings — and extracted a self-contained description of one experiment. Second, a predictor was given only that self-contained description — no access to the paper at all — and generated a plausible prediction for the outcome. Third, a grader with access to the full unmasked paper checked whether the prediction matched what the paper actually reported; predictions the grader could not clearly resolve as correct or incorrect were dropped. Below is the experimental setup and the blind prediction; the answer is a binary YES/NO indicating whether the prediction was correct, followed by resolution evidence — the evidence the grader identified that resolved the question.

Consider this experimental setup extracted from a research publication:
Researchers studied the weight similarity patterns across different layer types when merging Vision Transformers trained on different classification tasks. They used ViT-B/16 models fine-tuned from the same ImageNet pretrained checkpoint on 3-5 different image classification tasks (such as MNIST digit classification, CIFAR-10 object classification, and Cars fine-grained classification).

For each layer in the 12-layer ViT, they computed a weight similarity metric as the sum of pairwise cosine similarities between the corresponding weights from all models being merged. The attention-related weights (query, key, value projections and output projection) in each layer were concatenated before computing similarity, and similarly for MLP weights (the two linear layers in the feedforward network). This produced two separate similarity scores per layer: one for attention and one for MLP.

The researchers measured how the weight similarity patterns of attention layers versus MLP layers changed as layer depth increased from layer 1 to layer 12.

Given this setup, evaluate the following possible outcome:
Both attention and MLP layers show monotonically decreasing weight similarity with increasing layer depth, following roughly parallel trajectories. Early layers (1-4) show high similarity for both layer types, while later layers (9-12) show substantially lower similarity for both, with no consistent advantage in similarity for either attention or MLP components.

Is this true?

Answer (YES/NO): NO